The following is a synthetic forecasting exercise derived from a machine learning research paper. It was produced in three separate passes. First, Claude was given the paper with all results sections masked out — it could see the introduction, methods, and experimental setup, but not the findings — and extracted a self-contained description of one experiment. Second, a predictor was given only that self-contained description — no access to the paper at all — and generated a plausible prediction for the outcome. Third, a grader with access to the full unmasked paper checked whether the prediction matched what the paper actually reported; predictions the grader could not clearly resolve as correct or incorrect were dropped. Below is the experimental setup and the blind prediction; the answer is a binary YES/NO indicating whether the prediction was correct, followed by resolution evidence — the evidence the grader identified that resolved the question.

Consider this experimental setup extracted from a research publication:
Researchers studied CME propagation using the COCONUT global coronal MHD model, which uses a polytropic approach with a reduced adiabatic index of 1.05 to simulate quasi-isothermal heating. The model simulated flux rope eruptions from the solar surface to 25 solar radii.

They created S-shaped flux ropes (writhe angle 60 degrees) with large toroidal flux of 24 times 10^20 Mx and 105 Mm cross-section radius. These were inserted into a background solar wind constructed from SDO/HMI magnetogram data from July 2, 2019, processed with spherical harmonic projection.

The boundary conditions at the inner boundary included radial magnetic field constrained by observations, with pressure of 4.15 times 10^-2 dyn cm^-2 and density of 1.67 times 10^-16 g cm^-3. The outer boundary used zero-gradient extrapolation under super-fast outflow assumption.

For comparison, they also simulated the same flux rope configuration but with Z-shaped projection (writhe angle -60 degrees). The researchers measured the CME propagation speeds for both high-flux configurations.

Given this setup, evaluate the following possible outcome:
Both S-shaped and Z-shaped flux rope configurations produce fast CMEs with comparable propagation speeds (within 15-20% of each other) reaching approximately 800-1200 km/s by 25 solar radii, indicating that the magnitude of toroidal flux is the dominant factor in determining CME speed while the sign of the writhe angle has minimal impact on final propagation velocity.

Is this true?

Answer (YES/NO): NO